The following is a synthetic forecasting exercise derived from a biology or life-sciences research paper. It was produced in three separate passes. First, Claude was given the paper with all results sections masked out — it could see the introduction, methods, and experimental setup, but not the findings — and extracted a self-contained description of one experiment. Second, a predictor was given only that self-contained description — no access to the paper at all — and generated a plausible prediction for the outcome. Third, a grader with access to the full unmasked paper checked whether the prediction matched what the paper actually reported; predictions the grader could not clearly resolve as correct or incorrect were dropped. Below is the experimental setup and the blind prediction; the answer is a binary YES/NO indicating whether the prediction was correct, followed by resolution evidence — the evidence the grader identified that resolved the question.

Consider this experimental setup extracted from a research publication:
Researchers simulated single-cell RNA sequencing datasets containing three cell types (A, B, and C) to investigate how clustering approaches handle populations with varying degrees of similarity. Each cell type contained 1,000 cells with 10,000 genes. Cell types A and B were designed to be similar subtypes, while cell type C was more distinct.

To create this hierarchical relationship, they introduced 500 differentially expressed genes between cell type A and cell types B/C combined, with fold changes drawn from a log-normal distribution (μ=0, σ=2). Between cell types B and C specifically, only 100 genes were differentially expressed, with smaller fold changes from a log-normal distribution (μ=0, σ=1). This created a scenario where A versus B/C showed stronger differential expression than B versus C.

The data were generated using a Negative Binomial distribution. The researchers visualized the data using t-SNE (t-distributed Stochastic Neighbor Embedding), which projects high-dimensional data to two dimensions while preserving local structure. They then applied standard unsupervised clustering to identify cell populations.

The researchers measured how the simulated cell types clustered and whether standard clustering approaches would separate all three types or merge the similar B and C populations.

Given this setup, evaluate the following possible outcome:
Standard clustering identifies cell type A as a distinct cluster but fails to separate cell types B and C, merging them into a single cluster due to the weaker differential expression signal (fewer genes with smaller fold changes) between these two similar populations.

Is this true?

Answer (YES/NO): NO